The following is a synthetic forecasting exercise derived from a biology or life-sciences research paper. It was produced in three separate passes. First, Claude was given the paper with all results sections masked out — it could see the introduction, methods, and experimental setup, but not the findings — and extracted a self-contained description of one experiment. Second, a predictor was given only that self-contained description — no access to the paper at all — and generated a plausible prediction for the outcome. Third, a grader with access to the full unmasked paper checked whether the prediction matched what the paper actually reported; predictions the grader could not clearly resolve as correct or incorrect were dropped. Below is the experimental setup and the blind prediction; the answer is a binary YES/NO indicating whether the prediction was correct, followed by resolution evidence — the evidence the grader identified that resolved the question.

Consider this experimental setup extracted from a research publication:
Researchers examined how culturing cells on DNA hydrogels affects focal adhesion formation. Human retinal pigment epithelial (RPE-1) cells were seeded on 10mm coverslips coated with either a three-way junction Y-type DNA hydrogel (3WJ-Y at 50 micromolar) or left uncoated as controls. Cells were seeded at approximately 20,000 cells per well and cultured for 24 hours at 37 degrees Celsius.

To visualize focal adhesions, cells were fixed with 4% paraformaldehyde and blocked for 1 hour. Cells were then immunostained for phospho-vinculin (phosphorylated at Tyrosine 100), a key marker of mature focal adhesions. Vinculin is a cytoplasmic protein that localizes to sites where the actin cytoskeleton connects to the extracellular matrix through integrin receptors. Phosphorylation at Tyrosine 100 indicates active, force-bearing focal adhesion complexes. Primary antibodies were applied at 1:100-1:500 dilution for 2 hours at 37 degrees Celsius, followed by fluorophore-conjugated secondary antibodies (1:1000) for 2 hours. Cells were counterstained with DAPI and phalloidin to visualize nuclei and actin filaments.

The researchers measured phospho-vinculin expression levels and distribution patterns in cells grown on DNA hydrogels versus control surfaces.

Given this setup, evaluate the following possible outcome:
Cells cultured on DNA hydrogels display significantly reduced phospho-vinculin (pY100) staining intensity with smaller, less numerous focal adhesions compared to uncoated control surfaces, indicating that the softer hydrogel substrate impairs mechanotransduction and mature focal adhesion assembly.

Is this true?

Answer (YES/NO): YES